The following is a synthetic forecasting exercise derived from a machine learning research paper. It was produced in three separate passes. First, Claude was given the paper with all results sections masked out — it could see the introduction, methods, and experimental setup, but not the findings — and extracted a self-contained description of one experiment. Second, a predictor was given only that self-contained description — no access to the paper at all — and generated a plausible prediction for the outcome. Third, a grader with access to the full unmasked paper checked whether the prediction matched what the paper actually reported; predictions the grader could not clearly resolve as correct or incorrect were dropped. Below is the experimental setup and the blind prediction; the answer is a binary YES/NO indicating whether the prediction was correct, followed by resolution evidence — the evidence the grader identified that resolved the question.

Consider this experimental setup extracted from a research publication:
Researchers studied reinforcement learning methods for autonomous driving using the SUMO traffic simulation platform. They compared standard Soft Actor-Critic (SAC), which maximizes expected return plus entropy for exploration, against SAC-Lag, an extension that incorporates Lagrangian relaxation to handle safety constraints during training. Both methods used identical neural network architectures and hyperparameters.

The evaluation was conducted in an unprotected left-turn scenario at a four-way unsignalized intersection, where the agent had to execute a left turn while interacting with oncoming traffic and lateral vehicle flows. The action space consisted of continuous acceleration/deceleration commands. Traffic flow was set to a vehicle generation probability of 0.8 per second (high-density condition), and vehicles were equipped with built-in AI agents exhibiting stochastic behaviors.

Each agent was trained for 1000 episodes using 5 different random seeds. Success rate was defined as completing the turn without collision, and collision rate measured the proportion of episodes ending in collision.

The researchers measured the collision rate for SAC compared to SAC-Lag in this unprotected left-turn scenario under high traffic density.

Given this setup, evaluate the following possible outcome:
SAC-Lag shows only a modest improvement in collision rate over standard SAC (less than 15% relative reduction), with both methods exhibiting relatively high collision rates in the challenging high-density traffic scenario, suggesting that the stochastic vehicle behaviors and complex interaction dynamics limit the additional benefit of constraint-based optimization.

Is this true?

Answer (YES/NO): NO